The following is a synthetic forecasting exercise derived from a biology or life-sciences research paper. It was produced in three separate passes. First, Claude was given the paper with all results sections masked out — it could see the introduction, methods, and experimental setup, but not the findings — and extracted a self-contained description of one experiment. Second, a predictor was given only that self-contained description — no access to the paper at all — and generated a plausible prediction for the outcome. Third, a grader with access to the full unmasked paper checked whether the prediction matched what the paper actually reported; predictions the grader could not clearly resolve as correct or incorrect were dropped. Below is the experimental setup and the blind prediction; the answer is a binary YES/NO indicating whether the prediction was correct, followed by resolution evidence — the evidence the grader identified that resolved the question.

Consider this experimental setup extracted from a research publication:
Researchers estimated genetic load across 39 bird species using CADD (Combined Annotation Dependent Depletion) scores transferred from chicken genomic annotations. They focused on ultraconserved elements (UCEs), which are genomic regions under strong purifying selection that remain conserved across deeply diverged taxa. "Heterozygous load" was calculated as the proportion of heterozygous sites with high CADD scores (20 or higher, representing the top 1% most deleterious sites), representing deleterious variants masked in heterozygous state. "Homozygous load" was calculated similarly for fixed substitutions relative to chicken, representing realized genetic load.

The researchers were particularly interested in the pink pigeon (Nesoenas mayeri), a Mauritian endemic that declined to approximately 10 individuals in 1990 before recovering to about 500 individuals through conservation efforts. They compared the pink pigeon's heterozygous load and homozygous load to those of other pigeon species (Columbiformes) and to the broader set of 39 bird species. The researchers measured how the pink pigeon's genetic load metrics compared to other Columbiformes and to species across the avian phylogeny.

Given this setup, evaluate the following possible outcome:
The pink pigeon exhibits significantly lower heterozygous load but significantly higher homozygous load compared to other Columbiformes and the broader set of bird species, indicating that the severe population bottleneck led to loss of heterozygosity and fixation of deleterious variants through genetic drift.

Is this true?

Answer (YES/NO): NO